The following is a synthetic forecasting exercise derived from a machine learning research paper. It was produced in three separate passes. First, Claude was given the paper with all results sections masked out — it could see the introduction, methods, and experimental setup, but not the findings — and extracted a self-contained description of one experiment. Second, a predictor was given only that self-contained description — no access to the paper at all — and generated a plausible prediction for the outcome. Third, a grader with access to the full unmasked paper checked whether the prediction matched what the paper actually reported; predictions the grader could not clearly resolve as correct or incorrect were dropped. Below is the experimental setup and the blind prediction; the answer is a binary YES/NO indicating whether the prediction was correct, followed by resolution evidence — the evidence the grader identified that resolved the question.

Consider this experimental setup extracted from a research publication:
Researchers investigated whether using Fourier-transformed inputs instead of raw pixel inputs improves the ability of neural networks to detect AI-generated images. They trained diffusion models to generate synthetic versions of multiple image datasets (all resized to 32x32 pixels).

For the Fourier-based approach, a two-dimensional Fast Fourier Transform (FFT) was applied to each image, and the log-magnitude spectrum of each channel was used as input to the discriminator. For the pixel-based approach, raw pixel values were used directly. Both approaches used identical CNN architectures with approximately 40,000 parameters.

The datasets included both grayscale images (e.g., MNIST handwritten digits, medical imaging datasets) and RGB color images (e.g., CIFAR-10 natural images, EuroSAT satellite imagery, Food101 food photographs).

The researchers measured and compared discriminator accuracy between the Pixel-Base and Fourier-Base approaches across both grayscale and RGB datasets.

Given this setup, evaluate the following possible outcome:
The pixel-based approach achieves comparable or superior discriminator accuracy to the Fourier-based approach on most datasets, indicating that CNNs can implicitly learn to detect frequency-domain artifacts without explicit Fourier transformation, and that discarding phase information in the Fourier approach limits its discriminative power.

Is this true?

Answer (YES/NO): NO